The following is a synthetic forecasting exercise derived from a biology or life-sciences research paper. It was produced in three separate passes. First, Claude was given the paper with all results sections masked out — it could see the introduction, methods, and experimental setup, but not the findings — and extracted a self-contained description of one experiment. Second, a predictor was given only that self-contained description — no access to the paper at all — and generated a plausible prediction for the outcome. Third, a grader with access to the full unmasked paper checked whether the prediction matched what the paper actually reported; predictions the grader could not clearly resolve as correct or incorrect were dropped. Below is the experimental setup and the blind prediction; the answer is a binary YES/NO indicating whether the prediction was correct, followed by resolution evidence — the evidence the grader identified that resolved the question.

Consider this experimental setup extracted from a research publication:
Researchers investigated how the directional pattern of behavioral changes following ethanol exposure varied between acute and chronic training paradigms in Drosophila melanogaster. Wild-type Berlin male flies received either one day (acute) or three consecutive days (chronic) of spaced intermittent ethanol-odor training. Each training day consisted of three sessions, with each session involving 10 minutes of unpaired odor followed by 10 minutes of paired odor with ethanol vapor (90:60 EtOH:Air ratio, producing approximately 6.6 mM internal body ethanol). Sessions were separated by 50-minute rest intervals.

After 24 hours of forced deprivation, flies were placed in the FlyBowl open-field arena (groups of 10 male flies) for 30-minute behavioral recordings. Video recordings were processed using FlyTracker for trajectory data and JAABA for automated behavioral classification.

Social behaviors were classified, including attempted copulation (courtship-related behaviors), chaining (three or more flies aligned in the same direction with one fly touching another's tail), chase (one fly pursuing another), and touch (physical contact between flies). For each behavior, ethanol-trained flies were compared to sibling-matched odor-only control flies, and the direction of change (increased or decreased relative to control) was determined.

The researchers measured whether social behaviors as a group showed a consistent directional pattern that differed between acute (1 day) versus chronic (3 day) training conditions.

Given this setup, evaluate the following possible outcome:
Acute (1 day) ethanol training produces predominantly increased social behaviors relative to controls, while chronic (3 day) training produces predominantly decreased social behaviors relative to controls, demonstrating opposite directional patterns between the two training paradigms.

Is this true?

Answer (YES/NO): NO